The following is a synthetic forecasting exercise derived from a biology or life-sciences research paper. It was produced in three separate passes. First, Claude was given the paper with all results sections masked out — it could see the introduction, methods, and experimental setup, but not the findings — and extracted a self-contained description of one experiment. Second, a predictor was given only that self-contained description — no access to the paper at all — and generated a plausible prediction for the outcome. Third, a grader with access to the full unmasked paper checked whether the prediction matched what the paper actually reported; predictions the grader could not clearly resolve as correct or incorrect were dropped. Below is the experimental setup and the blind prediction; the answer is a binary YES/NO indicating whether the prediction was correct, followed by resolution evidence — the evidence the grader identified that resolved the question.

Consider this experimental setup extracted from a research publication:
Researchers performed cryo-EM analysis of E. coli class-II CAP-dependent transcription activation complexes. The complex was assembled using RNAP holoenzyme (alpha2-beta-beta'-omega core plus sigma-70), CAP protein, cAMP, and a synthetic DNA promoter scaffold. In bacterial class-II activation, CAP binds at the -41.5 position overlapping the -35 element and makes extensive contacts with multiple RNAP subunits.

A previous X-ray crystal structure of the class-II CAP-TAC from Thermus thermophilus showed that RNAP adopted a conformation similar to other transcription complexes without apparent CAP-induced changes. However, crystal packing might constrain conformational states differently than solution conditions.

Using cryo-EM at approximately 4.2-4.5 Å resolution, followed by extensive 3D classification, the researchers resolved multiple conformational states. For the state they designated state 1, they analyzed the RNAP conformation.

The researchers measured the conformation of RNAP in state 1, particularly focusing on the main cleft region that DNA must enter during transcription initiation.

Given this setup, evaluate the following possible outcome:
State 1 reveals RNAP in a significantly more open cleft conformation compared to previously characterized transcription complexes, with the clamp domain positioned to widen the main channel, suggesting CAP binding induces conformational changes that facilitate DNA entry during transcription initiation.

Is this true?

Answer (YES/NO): YES